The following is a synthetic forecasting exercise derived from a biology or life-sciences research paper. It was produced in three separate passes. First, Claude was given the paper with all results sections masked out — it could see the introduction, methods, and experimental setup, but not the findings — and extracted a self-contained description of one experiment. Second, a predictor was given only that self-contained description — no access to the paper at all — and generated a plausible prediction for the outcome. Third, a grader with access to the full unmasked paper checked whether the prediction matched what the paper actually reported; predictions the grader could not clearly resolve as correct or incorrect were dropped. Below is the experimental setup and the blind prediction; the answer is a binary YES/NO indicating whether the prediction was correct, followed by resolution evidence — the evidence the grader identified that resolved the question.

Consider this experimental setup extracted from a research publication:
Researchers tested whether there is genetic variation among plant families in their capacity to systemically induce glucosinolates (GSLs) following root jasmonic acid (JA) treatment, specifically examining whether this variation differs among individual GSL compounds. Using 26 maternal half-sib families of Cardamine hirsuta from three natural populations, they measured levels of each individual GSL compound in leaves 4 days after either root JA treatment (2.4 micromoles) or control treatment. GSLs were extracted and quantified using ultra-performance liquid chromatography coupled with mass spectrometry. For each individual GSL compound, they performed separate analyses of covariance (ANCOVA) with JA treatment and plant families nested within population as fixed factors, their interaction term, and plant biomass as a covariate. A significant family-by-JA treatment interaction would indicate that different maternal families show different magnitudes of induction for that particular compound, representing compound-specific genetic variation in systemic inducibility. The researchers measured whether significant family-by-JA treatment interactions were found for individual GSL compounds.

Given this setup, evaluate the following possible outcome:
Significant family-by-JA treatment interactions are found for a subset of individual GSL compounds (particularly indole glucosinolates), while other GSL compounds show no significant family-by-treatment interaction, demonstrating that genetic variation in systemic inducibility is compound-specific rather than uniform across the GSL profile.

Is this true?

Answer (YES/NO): NO